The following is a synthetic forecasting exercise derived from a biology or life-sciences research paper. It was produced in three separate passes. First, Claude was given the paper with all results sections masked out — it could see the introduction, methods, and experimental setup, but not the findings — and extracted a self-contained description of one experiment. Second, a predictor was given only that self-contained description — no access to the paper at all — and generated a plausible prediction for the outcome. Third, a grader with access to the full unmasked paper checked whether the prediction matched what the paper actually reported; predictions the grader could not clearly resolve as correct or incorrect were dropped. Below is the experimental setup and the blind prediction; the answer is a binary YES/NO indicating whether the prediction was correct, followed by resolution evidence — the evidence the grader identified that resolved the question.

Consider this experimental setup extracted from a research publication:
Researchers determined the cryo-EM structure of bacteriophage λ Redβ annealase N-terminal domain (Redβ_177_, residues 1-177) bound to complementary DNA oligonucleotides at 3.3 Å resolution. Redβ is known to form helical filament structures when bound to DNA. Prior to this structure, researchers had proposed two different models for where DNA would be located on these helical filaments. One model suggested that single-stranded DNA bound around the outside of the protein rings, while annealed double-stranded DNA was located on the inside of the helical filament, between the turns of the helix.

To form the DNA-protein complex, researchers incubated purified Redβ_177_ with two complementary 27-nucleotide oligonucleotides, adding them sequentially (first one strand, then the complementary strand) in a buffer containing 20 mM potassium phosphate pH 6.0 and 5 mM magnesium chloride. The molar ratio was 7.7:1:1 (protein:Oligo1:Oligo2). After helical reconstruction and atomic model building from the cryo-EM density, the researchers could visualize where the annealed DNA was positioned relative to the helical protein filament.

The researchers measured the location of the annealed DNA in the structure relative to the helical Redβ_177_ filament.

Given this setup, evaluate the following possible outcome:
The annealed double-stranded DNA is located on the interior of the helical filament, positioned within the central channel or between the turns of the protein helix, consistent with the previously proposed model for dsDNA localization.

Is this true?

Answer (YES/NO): NO